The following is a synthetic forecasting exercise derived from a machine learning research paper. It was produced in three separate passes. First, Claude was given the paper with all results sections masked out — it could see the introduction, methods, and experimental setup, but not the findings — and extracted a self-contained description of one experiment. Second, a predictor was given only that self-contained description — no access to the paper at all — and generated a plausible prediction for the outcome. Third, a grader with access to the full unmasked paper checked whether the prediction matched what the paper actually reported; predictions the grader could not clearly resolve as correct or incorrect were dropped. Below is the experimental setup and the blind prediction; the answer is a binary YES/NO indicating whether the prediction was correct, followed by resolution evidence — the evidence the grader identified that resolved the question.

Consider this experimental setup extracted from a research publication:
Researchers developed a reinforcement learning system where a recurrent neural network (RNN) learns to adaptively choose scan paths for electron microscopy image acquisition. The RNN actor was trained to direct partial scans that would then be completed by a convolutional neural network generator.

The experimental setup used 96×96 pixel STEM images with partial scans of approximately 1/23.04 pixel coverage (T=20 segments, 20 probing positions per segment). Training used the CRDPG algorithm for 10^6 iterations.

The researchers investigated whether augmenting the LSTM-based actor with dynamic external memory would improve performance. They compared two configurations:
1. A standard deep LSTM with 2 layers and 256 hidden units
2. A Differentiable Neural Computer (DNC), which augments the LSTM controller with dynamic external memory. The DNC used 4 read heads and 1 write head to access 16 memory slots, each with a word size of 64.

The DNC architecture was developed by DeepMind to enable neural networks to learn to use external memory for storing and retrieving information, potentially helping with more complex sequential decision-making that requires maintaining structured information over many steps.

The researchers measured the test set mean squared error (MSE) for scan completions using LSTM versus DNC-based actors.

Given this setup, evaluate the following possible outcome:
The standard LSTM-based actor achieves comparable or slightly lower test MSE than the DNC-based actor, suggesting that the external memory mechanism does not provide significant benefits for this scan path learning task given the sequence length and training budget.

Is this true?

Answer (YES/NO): YES